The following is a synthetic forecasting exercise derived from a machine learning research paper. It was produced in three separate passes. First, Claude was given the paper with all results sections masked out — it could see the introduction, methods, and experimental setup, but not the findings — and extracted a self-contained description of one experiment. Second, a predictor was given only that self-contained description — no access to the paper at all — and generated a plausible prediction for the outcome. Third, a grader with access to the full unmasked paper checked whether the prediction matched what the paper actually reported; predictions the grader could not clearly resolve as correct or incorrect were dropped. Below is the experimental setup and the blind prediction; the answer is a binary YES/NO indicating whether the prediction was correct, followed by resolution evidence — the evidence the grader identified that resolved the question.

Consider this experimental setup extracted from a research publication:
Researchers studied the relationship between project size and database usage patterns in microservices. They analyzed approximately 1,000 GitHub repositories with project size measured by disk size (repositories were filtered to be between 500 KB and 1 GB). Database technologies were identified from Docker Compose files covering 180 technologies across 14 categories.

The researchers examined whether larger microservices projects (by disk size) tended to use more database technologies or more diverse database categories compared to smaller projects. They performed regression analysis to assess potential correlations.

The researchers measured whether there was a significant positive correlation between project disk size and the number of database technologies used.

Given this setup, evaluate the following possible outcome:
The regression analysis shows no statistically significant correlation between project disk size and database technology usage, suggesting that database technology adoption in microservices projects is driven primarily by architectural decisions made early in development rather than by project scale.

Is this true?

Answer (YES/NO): NO